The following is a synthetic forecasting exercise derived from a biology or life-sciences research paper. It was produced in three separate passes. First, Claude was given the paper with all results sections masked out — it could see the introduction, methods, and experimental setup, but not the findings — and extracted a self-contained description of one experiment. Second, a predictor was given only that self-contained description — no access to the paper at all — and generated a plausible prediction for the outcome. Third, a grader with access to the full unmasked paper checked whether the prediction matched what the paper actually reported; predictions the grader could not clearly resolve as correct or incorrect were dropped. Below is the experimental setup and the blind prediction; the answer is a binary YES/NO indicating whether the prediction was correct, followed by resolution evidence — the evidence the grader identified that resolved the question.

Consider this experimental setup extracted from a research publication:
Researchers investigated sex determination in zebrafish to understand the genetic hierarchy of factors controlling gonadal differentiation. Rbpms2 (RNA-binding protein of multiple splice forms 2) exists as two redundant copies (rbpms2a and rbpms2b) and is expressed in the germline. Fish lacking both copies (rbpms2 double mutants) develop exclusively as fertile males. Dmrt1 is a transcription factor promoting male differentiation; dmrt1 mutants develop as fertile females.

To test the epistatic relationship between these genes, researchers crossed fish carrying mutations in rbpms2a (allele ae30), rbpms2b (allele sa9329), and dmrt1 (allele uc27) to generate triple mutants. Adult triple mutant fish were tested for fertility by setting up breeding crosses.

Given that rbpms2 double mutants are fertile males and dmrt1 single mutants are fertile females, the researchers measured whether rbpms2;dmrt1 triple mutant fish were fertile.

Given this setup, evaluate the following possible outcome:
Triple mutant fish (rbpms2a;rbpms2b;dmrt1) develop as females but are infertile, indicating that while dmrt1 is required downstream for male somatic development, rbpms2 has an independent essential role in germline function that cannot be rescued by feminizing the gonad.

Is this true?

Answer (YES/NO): NO